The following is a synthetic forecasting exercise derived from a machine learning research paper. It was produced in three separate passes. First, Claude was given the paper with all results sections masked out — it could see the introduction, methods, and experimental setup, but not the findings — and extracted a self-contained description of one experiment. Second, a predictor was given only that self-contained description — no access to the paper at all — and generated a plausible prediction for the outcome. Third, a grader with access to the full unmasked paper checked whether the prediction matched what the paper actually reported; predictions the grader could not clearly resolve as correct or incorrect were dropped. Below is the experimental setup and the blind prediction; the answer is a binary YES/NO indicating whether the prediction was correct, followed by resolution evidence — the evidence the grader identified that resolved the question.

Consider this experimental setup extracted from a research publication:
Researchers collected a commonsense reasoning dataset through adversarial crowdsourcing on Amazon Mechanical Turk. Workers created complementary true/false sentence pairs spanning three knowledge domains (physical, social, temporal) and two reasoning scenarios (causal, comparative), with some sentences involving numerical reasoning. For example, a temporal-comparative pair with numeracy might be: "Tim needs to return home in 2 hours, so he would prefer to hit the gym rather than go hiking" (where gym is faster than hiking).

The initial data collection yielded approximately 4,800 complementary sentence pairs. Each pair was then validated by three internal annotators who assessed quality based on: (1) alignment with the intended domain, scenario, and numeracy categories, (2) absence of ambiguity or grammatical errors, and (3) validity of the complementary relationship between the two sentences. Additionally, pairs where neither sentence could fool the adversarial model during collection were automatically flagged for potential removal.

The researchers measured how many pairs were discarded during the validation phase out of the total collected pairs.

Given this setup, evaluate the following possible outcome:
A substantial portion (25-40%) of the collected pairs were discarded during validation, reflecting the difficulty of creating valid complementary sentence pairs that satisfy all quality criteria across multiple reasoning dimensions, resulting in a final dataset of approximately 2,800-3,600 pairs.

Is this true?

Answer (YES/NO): NO